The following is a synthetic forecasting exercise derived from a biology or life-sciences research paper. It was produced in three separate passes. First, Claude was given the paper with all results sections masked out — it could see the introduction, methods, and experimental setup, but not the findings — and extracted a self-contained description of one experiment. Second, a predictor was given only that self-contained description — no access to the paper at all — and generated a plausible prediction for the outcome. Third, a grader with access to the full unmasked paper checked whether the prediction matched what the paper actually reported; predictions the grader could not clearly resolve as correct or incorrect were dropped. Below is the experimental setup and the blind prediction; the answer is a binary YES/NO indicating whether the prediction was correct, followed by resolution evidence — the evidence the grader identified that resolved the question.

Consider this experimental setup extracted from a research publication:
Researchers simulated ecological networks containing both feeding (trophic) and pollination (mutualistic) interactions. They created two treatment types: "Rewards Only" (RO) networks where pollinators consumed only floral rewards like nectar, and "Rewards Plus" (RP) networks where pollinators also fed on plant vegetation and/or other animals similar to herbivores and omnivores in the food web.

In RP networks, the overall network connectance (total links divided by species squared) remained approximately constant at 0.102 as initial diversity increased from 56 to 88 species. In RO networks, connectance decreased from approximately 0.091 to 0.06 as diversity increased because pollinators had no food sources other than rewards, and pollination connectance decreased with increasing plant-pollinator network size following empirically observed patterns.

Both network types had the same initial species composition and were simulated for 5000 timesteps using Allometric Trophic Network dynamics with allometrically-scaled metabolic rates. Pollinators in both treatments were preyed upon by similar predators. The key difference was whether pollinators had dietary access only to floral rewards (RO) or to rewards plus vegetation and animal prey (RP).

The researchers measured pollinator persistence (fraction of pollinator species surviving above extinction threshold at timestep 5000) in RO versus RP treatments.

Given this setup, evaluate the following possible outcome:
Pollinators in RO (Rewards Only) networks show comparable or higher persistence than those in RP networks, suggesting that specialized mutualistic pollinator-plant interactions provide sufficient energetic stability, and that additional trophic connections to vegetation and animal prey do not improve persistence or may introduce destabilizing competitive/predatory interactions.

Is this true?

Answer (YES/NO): NO